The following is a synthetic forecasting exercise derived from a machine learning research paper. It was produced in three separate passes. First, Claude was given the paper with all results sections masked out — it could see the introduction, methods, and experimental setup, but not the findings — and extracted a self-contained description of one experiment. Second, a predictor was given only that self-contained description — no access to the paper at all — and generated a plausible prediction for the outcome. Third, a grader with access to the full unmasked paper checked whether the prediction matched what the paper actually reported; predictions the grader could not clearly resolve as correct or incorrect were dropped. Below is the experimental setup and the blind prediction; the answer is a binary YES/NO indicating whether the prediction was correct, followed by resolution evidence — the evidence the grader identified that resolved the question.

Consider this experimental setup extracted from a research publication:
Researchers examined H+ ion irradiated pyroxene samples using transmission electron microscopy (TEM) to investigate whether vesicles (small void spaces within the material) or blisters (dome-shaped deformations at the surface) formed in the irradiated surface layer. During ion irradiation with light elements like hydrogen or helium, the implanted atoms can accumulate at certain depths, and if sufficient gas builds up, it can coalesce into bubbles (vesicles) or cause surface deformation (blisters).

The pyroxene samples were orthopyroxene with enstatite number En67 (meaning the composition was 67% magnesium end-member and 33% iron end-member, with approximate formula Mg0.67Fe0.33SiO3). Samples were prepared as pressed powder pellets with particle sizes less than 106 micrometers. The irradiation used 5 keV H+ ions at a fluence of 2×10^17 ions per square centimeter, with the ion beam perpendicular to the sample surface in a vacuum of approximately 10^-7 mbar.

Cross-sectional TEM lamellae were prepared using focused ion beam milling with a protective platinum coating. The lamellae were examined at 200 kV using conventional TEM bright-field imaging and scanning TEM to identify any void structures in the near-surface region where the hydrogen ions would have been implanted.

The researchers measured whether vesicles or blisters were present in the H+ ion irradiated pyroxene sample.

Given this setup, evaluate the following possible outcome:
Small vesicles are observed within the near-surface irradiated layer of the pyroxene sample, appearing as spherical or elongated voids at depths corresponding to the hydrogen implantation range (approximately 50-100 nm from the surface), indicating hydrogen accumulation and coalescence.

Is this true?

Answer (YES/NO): YES